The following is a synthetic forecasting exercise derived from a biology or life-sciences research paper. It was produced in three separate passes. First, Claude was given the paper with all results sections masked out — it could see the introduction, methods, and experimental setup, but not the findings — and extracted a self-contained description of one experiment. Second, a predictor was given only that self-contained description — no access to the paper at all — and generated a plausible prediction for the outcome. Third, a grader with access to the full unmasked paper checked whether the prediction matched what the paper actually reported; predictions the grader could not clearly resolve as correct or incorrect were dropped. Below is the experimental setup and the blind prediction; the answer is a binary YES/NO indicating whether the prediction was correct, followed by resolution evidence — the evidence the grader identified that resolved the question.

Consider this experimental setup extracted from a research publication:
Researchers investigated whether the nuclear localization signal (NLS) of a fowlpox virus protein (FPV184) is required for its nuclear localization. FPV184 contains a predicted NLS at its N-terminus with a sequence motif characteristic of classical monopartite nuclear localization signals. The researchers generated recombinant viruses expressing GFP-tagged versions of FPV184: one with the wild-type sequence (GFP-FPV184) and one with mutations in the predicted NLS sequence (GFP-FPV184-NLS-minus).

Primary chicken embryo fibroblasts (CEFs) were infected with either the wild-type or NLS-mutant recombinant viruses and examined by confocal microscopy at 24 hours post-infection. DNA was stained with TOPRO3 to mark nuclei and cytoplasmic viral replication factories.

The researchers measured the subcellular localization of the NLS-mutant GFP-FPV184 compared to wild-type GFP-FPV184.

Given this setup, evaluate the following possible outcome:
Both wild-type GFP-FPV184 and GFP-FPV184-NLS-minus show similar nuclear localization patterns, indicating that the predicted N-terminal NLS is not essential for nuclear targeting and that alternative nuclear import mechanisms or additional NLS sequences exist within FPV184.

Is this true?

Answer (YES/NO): NO